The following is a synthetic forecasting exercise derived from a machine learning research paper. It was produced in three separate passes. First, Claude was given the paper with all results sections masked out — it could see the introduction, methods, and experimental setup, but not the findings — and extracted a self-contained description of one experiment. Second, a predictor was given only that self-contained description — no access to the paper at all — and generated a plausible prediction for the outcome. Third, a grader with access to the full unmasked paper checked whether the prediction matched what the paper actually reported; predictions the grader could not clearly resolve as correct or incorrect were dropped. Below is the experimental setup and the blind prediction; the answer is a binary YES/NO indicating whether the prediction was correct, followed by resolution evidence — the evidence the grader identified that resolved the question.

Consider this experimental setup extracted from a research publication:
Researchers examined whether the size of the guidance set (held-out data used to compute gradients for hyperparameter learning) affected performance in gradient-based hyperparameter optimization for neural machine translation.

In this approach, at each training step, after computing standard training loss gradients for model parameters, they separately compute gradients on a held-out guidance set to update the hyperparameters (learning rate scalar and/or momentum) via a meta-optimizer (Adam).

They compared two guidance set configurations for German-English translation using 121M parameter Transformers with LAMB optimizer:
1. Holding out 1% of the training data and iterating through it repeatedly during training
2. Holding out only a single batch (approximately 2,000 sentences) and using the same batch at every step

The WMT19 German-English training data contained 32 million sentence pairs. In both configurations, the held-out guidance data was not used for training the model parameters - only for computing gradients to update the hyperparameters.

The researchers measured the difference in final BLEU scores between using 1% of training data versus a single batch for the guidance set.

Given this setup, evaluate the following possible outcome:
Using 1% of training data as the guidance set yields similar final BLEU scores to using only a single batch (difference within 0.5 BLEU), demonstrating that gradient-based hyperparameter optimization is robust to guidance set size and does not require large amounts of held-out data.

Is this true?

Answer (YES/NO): YES